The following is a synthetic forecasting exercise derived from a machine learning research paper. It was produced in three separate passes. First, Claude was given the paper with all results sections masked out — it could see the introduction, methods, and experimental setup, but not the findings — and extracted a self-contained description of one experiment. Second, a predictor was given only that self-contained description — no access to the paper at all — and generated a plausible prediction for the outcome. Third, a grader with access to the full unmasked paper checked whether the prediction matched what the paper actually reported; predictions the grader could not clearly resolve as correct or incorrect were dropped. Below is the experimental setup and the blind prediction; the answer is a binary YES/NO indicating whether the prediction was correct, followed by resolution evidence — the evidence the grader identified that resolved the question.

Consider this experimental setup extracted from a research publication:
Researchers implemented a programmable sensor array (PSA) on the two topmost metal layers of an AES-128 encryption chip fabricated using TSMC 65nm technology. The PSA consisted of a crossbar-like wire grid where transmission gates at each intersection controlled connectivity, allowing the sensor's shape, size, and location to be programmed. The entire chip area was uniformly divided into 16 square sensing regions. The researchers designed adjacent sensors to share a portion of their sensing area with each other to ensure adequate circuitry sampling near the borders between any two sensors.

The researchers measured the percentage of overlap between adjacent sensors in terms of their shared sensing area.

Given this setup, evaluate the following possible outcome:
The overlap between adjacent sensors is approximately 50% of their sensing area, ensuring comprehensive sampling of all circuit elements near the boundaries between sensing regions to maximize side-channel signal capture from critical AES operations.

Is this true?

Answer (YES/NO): NO